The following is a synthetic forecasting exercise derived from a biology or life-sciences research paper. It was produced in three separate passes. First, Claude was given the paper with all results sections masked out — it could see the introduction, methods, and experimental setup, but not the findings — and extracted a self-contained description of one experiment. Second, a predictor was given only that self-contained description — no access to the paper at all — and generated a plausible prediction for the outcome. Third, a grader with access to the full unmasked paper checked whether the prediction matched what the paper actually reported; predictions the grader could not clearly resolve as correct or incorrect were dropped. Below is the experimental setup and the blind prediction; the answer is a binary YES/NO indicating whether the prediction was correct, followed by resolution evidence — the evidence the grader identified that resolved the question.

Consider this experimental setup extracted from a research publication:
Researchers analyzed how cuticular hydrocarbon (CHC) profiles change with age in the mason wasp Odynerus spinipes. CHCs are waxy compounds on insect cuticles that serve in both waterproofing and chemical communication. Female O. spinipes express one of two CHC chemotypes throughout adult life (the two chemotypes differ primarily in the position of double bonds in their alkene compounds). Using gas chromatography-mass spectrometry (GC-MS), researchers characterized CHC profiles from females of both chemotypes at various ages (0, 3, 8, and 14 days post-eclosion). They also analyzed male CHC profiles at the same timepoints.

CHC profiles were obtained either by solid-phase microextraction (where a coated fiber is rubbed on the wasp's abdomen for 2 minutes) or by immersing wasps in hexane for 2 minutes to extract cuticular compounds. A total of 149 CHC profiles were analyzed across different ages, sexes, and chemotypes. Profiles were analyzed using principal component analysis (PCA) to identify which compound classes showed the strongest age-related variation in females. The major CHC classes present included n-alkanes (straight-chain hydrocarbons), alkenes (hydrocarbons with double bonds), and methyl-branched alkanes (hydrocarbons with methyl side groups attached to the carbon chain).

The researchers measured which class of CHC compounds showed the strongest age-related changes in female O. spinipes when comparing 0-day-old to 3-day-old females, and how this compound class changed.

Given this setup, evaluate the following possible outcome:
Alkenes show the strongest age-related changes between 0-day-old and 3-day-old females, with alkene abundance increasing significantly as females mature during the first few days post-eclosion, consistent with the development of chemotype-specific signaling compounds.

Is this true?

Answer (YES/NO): NO